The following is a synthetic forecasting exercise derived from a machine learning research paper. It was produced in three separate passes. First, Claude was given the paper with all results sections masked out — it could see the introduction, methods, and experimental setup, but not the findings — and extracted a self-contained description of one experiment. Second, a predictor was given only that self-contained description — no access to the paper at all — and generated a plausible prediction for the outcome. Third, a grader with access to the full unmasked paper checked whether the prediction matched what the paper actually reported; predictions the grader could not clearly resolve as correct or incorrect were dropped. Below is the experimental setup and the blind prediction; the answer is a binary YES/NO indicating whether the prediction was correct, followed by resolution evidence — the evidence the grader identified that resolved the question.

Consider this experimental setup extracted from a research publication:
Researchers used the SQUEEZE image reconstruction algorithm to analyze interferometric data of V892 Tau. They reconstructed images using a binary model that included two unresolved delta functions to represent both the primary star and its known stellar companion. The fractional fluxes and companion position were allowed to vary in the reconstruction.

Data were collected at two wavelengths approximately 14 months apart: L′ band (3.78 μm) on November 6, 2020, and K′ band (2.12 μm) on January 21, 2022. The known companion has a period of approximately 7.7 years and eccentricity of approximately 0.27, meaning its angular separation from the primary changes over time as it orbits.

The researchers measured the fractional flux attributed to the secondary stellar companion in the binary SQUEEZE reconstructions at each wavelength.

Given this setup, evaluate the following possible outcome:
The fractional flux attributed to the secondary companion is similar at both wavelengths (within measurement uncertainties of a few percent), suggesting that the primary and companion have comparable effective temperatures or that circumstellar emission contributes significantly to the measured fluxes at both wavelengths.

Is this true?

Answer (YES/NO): NO